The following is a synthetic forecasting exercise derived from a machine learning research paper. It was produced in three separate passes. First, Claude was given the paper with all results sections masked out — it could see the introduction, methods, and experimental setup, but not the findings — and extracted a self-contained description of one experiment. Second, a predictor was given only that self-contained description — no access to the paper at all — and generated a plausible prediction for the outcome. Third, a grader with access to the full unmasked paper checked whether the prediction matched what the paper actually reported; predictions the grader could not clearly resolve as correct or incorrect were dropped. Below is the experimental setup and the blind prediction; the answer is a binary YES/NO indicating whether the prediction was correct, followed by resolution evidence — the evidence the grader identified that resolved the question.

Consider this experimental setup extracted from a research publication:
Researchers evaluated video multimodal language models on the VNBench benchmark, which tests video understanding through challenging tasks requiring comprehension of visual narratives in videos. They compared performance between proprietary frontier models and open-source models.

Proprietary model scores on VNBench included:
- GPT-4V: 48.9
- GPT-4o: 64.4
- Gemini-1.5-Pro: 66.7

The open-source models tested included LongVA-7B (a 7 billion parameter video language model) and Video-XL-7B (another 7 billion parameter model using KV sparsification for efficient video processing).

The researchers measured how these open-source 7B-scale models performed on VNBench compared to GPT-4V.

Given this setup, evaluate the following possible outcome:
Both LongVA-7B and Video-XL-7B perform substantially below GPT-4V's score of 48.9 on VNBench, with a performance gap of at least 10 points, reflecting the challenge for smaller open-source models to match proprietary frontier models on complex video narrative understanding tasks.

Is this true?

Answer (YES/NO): NO